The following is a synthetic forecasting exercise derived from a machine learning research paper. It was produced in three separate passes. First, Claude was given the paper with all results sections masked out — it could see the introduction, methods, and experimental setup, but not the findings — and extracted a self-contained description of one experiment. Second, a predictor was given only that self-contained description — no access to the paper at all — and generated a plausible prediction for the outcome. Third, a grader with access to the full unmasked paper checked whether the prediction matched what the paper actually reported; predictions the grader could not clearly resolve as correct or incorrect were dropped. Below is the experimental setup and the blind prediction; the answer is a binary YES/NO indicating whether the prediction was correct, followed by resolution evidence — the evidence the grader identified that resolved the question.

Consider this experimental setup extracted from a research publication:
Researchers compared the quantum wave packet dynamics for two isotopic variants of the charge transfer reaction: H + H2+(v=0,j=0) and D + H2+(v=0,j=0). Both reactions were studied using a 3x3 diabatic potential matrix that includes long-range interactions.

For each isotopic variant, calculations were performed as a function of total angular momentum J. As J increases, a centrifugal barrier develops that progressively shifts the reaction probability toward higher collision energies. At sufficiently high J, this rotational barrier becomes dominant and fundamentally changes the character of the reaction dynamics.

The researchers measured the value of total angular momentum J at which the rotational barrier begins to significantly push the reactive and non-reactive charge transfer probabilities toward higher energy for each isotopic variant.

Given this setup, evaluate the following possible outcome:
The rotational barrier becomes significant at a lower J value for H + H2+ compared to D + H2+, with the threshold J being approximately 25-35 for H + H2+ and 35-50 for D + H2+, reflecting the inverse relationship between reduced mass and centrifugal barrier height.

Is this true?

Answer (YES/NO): NO